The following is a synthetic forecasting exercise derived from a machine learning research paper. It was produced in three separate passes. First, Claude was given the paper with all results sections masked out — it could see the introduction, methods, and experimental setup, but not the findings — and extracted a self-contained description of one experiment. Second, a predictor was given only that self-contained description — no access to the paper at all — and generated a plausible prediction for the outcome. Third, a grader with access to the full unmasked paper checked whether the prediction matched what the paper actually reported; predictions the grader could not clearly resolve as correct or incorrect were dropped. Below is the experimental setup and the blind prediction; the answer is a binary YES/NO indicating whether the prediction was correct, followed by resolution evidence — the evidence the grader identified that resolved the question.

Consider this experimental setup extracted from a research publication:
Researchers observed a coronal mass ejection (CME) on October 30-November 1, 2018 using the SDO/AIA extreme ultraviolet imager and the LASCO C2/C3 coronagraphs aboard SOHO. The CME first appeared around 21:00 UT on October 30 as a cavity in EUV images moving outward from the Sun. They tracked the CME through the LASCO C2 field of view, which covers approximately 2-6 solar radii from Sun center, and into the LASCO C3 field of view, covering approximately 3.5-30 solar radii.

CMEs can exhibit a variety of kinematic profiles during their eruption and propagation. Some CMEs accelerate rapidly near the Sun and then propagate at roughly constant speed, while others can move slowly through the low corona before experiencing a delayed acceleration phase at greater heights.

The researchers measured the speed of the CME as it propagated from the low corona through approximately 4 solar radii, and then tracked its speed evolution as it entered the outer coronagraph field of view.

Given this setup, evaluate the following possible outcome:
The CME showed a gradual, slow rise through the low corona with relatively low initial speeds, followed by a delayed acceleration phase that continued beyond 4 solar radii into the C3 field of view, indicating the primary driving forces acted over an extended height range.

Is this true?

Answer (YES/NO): YES